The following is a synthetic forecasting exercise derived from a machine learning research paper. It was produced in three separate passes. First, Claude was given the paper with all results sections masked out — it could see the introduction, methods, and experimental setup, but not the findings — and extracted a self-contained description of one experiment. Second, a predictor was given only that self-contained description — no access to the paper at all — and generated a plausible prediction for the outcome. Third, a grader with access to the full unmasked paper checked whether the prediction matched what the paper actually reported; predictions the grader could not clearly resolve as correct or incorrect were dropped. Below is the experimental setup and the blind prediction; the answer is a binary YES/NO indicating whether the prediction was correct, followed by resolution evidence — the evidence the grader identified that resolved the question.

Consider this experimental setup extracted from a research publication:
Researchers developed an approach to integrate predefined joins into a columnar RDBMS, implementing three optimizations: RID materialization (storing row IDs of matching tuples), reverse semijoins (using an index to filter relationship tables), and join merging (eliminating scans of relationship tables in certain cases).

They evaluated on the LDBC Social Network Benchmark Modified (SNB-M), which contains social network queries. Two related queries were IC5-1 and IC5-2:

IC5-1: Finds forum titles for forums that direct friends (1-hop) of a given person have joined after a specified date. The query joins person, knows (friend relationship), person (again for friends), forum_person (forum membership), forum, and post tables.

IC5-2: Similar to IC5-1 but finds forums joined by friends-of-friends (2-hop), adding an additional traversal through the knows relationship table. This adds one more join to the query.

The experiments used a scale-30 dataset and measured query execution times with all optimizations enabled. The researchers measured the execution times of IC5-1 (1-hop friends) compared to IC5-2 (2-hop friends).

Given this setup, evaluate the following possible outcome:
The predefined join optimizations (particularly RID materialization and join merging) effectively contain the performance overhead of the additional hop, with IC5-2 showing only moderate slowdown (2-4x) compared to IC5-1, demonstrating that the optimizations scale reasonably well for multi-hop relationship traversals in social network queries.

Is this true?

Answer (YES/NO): NO